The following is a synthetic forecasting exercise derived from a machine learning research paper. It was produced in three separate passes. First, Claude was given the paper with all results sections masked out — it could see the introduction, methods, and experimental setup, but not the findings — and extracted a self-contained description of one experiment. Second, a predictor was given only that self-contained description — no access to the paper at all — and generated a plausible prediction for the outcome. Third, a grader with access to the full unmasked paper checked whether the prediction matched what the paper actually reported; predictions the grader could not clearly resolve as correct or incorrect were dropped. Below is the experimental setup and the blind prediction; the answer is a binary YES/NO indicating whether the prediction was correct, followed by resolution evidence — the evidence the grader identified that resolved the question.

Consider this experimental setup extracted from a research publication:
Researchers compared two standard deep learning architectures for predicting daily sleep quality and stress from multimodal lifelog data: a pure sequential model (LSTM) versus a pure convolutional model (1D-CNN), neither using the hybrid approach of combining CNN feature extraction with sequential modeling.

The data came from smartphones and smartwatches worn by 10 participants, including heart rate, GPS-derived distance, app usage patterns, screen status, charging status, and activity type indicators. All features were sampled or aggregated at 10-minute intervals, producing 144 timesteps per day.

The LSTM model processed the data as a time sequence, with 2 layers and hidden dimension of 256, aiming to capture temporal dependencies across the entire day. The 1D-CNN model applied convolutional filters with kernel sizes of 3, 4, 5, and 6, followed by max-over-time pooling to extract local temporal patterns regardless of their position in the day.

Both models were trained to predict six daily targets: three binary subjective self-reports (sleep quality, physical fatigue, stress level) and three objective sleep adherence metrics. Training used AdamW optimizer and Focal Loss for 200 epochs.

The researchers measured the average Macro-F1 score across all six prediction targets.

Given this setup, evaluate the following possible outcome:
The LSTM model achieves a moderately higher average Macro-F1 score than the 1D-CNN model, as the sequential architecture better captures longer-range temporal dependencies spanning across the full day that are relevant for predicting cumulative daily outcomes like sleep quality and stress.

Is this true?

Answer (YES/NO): YES